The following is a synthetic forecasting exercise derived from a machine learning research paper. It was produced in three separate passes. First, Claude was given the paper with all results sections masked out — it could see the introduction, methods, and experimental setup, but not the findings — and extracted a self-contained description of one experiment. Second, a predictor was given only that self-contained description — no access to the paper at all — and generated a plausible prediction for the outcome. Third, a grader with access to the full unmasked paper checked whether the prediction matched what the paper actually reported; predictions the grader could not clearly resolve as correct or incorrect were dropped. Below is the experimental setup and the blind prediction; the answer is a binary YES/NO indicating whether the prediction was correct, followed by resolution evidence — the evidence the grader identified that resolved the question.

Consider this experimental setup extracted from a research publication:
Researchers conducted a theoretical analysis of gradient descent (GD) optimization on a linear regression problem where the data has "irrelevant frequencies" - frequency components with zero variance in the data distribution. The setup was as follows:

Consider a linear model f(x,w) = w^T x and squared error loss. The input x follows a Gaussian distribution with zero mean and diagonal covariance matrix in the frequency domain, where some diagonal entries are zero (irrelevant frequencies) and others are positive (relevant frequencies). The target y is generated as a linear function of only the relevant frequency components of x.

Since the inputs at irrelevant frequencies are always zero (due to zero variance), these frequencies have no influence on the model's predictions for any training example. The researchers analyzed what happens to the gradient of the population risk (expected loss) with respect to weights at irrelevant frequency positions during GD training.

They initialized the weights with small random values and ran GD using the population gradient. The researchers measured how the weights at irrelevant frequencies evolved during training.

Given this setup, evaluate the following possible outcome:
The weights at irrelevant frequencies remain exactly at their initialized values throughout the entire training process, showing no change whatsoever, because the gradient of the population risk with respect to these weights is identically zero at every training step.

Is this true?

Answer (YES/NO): YES